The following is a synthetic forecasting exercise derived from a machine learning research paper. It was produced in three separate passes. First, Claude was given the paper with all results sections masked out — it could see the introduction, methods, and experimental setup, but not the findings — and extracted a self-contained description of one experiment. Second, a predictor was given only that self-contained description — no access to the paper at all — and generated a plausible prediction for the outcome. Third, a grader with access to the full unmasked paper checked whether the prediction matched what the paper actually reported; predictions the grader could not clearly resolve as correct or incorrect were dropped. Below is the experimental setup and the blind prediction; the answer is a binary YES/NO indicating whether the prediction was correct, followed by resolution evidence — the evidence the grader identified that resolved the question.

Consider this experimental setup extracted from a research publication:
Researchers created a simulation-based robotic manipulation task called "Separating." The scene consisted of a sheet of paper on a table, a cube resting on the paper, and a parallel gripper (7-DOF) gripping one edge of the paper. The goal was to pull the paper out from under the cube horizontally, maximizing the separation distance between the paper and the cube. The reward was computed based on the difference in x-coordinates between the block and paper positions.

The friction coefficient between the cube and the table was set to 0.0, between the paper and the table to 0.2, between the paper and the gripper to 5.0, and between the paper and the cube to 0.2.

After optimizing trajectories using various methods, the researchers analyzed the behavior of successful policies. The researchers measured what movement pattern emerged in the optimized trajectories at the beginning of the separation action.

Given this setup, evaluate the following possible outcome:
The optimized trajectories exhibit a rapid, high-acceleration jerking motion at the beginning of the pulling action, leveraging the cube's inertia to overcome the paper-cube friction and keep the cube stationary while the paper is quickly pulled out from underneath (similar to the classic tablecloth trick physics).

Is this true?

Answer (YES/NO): NO